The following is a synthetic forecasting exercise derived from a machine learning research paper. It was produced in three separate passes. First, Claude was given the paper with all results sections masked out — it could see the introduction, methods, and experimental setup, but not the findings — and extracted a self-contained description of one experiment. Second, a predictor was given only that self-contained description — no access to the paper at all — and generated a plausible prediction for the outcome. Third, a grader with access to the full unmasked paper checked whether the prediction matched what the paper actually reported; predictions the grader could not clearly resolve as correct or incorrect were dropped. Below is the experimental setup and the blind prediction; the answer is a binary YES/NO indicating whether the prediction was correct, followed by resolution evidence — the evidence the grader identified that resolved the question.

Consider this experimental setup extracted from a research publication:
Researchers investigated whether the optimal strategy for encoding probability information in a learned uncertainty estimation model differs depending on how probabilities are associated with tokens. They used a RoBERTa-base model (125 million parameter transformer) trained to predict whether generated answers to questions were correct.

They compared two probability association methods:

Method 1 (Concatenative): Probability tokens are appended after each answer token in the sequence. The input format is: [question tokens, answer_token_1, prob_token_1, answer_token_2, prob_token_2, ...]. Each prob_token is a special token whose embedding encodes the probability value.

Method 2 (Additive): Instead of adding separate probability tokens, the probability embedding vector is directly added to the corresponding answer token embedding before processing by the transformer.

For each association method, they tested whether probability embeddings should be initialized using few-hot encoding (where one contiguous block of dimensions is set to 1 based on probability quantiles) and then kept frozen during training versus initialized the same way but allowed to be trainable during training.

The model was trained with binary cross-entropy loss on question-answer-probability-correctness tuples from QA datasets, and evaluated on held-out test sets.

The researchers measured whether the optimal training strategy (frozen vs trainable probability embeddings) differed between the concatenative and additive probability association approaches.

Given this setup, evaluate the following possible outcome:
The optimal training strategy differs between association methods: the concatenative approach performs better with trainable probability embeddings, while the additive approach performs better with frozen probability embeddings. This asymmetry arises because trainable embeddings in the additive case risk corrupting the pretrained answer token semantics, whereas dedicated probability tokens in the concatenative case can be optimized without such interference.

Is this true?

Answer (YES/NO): NO